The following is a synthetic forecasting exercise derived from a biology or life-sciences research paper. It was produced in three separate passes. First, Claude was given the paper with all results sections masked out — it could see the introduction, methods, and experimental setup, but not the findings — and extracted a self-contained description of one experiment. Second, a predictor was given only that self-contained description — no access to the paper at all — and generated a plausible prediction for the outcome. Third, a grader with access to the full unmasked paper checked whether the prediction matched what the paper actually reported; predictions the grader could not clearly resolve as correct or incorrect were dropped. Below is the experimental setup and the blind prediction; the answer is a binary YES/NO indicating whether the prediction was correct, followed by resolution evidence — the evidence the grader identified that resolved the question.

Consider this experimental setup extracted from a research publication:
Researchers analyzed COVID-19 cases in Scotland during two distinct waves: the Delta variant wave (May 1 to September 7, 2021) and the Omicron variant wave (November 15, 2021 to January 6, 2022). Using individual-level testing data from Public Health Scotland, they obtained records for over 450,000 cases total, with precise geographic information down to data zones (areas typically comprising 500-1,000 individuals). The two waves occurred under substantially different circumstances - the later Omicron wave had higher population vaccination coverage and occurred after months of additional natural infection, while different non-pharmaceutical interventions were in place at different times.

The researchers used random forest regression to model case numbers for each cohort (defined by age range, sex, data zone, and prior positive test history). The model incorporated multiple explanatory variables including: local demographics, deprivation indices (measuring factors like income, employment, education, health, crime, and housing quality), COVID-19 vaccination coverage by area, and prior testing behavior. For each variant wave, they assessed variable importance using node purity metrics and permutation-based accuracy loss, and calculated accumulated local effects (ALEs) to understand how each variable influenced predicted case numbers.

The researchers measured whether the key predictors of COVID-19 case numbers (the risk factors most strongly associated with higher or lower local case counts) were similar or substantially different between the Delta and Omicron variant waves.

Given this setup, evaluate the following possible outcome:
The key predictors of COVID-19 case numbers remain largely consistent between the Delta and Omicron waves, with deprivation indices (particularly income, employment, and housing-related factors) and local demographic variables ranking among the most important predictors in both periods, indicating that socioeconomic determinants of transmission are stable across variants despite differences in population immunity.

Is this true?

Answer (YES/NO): NO